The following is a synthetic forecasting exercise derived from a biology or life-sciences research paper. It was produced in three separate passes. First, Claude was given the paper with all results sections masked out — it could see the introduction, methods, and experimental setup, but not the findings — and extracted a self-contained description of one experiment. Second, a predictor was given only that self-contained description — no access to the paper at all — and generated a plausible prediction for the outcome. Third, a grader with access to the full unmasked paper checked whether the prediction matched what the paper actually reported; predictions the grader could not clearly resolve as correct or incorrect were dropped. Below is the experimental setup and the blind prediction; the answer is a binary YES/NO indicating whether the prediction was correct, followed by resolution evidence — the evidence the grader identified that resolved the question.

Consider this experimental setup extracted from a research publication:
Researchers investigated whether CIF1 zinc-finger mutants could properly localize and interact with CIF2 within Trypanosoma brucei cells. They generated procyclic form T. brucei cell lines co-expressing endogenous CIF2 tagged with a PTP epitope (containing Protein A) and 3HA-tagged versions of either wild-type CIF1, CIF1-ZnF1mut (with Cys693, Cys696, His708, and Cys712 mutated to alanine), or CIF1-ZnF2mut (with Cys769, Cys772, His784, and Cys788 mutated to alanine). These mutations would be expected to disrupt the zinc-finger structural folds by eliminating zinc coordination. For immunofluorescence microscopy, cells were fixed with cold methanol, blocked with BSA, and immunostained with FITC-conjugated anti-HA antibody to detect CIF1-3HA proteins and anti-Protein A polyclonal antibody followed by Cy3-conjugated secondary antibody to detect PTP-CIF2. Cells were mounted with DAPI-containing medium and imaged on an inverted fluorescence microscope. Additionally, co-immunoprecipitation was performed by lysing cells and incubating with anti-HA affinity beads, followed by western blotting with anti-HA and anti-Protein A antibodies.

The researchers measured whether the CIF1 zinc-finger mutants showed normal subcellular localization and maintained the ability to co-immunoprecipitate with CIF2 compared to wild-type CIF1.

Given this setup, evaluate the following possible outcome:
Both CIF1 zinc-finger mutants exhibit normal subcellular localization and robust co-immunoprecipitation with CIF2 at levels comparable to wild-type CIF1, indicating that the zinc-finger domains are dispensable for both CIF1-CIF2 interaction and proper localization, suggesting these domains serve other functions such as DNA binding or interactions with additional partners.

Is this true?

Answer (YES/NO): NO